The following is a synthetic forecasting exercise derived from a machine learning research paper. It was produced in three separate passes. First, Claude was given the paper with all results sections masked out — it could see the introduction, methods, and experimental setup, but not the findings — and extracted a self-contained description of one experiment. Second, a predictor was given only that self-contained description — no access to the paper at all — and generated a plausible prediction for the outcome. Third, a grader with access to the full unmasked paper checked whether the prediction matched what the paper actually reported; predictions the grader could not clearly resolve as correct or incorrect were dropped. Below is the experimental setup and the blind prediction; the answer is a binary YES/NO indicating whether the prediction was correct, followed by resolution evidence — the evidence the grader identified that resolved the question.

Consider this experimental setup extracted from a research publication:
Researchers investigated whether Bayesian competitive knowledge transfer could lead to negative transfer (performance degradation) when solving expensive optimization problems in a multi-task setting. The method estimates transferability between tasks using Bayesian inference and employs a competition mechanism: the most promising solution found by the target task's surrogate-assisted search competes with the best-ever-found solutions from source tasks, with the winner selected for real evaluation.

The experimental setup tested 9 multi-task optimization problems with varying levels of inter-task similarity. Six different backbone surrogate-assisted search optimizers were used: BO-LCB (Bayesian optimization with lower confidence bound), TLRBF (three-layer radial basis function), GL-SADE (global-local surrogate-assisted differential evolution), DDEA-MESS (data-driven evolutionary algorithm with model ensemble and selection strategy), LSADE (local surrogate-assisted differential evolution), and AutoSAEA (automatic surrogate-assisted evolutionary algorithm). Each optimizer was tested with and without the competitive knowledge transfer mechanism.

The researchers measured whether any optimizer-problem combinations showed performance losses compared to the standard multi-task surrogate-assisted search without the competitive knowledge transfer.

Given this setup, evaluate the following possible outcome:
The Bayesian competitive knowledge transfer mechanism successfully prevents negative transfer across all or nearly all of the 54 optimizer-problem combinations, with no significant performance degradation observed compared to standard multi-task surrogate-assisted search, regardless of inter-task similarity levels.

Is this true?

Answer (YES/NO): NO